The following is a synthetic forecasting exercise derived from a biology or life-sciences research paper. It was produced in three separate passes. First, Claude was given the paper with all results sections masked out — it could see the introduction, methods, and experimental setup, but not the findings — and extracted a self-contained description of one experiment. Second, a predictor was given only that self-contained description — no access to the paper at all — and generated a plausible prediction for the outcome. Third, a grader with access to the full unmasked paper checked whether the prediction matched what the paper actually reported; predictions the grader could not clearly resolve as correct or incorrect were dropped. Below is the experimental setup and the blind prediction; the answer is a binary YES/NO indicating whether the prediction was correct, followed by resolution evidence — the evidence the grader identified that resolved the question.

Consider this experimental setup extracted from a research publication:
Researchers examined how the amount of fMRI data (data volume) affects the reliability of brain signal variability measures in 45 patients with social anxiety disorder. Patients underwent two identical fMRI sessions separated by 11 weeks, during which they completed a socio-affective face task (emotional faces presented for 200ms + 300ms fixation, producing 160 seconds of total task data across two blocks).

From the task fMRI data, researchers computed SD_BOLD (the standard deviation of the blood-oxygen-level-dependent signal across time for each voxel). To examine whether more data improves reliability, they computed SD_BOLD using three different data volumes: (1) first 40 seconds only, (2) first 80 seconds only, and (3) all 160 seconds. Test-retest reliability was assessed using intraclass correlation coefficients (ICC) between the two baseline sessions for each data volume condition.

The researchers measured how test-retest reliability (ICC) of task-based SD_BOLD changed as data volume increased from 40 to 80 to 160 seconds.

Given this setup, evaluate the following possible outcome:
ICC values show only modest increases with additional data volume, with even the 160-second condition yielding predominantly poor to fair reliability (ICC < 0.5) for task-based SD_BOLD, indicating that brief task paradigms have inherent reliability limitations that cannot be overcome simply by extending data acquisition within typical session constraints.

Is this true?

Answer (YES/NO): NO